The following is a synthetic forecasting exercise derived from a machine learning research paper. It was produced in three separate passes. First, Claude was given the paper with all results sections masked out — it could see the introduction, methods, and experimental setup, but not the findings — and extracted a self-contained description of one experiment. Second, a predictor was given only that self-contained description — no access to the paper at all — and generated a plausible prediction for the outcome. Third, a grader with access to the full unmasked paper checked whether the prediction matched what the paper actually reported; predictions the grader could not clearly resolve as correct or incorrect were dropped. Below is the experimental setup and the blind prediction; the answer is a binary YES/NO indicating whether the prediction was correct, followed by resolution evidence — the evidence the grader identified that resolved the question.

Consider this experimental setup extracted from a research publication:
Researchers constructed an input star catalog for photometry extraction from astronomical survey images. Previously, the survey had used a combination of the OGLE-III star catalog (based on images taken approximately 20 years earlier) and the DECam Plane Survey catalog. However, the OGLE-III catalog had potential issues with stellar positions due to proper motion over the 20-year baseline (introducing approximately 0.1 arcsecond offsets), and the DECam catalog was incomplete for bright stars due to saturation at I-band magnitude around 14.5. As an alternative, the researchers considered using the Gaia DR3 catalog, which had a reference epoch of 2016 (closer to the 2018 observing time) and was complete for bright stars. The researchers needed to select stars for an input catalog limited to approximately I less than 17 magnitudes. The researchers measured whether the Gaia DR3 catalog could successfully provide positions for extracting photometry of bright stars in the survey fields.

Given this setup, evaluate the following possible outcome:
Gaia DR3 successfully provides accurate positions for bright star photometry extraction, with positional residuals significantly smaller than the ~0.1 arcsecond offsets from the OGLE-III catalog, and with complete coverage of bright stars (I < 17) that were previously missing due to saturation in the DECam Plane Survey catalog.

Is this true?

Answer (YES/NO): YES